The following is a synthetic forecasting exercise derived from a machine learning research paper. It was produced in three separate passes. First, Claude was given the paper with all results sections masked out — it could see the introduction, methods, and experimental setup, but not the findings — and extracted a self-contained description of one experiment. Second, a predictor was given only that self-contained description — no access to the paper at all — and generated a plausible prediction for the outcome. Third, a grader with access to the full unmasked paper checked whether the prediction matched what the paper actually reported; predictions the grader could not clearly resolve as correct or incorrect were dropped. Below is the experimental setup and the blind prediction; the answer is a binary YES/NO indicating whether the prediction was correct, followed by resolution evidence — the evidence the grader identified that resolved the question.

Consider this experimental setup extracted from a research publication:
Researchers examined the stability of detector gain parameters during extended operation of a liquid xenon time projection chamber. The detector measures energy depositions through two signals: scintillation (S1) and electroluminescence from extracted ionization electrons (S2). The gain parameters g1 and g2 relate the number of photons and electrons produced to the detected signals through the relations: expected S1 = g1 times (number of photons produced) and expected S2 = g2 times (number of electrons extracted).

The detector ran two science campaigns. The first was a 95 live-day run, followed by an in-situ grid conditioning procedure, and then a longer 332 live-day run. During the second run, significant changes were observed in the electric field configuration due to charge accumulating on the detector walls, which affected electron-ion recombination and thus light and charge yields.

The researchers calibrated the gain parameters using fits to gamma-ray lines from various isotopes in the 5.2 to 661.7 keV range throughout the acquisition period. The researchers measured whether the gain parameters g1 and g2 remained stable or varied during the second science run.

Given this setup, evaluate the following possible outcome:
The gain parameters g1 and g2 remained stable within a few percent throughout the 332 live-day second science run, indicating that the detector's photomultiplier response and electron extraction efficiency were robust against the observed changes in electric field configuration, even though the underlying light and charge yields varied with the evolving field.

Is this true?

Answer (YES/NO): NO